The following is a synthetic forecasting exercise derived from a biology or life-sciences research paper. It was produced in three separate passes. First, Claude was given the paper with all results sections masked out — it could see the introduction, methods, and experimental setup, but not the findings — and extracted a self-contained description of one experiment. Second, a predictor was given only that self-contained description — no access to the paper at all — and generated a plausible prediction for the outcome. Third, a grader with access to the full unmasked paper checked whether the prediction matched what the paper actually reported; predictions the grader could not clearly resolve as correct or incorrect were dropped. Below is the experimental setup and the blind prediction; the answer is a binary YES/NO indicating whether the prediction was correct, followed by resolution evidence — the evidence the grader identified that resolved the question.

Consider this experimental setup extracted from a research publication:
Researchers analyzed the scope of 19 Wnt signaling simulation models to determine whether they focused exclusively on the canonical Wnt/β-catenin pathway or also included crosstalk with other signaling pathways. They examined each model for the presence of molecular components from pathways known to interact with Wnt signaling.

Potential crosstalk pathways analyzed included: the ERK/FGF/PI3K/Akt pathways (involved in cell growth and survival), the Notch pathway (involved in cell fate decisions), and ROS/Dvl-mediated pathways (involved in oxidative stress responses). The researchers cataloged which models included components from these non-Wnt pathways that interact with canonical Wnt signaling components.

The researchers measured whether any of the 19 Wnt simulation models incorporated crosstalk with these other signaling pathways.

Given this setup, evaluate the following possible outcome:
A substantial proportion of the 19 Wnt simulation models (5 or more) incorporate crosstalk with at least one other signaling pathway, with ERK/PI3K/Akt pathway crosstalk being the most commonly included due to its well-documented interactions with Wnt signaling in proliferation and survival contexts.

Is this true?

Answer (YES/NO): NO